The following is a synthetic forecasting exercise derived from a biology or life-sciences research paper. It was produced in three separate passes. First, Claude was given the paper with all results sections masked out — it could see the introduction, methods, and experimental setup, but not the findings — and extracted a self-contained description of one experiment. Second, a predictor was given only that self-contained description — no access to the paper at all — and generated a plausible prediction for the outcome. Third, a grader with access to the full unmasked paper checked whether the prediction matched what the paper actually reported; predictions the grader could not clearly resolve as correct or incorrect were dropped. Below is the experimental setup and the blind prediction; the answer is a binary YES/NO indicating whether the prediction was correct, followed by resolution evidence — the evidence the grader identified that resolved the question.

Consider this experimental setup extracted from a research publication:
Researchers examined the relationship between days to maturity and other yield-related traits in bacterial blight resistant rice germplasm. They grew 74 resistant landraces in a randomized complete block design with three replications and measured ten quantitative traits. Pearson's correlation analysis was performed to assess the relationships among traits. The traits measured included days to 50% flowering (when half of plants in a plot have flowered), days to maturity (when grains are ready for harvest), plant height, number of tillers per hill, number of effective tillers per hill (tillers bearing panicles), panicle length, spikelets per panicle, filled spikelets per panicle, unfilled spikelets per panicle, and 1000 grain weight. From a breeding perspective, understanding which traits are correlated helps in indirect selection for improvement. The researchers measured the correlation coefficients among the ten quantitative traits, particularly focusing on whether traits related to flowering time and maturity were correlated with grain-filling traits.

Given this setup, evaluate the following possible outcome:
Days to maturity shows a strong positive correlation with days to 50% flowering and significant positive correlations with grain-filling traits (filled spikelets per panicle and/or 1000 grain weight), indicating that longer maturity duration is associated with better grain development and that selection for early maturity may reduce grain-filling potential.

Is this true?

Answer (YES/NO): NO